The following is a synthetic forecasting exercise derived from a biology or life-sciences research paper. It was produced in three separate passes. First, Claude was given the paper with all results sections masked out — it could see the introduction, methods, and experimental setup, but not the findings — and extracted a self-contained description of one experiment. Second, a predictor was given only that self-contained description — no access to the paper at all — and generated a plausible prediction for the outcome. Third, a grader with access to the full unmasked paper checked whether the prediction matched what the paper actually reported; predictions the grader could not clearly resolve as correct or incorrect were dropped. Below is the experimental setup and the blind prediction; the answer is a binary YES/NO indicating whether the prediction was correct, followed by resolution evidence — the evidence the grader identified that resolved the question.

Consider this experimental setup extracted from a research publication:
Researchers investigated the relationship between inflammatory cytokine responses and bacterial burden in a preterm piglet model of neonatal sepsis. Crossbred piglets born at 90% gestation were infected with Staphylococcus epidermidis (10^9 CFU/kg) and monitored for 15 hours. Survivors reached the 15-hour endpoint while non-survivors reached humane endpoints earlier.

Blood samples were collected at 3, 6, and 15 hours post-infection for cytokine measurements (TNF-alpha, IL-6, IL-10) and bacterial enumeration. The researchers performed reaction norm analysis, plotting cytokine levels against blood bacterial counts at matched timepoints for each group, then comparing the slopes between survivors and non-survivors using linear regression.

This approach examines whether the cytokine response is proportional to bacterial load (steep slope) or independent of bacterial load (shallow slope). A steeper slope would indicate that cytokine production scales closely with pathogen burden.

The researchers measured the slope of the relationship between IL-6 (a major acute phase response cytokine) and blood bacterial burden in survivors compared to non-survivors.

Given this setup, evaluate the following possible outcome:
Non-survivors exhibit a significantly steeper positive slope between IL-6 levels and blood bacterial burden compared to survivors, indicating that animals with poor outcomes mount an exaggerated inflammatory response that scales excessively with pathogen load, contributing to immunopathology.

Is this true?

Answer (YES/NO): NO